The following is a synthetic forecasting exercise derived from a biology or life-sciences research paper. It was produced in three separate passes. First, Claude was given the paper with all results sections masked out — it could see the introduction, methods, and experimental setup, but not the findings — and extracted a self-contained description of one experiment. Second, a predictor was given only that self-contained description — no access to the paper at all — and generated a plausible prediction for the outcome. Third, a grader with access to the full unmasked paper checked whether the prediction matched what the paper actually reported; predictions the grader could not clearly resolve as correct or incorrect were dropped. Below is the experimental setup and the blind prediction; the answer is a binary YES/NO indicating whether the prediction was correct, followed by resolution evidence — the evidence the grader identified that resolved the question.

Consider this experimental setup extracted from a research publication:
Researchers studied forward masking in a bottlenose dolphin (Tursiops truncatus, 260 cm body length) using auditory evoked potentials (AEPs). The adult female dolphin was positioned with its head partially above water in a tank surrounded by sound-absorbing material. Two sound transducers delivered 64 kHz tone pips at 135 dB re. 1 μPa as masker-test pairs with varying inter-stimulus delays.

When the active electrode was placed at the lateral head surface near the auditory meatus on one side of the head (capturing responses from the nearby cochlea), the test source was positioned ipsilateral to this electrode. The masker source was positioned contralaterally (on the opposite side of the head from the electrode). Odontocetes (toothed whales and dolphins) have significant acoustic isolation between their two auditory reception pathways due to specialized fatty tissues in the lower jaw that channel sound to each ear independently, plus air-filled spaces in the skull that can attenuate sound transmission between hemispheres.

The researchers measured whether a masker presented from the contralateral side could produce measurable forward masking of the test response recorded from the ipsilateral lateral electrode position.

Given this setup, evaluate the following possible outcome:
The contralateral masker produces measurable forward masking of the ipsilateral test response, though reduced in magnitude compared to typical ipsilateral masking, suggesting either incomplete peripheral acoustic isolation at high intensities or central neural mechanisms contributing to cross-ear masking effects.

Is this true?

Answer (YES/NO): YES